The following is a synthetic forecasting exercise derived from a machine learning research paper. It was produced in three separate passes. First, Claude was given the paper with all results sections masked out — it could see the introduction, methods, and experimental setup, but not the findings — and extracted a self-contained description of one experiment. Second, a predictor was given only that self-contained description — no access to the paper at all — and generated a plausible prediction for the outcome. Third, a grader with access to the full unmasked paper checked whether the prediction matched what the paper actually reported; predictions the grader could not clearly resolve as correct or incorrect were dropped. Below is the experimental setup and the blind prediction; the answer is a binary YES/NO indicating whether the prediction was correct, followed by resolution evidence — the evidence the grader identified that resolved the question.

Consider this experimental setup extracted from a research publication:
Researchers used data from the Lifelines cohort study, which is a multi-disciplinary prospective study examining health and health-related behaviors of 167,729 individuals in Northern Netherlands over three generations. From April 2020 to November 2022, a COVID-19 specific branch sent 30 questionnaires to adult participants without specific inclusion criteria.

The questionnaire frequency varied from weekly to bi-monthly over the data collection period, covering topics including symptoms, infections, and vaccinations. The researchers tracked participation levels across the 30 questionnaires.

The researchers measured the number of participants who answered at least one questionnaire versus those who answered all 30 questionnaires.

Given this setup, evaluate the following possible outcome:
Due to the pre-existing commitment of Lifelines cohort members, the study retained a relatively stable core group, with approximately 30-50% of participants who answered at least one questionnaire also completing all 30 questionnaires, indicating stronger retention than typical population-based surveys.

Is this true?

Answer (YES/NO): NO